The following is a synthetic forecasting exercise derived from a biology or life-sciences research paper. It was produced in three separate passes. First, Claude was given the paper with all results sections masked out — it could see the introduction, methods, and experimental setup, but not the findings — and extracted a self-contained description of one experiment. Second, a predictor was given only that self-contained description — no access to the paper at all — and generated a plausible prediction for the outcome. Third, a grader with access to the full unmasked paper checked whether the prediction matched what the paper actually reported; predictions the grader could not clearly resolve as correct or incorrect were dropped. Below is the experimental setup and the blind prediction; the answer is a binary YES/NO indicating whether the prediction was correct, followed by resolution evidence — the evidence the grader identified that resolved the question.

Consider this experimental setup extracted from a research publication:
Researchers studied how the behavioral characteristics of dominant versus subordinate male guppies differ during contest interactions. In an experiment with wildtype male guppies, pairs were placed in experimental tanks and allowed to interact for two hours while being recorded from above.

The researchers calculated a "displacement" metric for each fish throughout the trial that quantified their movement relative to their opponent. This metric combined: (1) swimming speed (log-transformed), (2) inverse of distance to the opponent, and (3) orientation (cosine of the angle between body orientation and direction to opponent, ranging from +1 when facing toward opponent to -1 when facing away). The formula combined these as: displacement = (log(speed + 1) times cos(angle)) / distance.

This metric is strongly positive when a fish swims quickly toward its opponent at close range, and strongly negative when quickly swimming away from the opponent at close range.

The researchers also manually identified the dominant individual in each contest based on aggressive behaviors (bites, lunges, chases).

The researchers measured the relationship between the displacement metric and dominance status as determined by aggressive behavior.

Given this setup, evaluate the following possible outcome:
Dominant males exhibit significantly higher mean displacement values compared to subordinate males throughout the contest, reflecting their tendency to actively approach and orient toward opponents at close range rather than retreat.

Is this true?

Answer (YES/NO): YES